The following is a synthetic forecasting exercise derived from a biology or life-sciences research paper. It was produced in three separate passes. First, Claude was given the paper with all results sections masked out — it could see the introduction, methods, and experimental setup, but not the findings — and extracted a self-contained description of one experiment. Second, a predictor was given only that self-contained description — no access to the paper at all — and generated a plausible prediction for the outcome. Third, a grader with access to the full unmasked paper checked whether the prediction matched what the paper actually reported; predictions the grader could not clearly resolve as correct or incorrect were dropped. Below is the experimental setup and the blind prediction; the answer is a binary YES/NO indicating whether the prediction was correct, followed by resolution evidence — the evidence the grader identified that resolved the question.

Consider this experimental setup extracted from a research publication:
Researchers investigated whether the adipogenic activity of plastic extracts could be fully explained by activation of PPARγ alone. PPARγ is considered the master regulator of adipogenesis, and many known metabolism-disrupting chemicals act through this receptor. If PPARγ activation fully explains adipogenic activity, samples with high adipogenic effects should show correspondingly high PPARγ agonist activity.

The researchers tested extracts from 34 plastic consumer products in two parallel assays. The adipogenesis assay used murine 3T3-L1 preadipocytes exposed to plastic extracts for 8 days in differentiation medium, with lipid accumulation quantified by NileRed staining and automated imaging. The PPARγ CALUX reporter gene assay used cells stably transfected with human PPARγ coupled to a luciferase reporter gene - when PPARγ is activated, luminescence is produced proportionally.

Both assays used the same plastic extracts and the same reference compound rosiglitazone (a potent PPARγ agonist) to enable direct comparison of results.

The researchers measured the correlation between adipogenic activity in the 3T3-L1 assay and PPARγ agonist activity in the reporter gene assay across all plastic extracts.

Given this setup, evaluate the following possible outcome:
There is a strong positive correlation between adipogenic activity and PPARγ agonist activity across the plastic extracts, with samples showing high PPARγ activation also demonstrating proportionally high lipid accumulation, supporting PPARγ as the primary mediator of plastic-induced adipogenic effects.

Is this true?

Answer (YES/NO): NO